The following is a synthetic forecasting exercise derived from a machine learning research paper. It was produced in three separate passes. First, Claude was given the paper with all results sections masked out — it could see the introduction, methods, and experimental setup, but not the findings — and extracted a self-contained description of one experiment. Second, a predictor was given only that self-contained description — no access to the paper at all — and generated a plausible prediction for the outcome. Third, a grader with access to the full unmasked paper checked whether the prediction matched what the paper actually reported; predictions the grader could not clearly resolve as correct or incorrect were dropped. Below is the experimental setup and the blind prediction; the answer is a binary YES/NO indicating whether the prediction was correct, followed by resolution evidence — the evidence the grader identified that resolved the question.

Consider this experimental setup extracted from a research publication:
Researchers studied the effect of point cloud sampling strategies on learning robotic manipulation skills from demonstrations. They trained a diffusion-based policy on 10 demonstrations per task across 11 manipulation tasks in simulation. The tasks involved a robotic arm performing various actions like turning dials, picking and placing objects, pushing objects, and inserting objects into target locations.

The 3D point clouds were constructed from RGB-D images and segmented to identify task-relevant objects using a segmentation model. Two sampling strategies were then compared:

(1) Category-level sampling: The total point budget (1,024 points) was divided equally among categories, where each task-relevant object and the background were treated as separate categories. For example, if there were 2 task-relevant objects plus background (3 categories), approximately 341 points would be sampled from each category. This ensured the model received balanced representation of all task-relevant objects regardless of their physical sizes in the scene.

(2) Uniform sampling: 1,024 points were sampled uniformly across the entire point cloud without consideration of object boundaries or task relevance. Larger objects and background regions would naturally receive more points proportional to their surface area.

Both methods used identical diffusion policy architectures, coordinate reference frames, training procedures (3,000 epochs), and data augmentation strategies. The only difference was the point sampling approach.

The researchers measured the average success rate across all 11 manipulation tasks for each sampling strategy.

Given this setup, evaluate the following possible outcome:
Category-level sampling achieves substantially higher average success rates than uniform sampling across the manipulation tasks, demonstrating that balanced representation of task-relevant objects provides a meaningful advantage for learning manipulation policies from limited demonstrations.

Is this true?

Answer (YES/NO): YES